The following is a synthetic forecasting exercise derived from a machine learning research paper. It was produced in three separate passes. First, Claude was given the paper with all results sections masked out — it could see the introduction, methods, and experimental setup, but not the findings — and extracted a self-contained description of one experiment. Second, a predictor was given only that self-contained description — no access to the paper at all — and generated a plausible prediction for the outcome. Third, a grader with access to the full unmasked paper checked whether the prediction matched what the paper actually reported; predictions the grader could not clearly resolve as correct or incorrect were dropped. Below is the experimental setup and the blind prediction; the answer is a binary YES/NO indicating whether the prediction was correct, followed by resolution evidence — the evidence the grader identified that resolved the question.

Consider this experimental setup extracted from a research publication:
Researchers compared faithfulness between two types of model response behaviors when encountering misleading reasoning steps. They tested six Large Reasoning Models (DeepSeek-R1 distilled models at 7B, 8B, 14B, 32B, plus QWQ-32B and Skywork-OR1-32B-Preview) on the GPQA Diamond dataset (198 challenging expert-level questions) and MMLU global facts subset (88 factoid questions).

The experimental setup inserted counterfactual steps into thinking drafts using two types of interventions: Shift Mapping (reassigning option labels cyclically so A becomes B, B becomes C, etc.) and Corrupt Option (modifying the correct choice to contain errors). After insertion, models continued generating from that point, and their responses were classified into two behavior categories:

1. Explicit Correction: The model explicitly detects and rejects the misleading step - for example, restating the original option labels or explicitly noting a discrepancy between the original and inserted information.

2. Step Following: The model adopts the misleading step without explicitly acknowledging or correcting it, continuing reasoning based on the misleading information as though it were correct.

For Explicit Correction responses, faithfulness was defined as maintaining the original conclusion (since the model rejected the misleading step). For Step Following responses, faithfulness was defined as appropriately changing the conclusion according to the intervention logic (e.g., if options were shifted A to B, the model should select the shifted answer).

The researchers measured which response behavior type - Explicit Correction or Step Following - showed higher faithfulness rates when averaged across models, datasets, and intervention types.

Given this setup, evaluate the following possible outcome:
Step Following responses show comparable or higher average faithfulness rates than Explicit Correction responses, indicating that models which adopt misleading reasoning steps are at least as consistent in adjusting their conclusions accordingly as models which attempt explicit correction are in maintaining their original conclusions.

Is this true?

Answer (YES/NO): NO